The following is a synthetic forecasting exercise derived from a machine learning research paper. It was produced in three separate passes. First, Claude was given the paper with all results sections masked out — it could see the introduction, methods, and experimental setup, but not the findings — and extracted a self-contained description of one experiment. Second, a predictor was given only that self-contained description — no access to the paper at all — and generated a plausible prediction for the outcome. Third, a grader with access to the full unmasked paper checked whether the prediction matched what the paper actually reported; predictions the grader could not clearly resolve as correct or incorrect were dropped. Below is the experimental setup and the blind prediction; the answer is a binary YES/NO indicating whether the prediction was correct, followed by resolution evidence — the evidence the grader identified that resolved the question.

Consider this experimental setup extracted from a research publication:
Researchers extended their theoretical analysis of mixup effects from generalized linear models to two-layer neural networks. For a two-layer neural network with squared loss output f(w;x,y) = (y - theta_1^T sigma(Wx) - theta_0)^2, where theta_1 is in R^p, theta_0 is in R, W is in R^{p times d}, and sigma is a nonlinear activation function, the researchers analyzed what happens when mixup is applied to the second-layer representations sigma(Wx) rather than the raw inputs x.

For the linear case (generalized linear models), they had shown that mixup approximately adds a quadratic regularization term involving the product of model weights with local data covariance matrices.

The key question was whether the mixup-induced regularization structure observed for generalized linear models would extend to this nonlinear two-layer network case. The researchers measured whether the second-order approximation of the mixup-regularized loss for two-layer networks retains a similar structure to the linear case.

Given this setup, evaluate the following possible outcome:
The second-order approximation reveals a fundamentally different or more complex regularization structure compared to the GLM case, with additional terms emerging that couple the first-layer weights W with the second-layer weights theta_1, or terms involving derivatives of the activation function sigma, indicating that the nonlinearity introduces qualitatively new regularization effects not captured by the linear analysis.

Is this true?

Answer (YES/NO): NO